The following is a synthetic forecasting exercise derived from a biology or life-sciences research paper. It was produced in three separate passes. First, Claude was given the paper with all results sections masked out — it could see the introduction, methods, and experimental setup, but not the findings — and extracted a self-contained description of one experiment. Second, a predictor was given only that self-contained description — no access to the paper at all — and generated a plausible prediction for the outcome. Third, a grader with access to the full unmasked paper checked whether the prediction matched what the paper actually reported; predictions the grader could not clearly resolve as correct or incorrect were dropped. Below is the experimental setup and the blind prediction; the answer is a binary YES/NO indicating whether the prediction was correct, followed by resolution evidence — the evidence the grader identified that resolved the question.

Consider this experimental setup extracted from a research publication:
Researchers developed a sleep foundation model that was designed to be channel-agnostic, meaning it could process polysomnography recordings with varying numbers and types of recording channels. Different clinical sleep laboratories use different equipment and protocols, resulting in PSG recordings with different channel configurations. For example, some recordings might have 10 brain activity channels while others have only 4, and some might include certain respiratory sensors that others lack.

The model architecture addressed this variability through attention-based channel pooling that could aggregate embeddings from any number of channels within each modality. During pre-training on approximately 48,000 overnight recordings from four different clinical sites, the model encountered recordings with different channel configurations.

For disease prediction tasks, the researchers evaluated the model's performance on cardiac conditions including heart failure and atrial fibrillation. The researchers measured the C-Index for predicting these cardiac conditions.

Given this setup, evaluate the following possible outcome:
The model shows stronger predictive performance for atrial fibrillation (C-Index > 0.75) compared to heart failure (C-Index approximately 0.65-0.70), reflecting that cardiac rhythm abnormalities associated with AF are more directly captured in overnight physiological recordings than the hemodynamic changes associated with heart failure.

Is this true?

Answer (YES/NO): NO